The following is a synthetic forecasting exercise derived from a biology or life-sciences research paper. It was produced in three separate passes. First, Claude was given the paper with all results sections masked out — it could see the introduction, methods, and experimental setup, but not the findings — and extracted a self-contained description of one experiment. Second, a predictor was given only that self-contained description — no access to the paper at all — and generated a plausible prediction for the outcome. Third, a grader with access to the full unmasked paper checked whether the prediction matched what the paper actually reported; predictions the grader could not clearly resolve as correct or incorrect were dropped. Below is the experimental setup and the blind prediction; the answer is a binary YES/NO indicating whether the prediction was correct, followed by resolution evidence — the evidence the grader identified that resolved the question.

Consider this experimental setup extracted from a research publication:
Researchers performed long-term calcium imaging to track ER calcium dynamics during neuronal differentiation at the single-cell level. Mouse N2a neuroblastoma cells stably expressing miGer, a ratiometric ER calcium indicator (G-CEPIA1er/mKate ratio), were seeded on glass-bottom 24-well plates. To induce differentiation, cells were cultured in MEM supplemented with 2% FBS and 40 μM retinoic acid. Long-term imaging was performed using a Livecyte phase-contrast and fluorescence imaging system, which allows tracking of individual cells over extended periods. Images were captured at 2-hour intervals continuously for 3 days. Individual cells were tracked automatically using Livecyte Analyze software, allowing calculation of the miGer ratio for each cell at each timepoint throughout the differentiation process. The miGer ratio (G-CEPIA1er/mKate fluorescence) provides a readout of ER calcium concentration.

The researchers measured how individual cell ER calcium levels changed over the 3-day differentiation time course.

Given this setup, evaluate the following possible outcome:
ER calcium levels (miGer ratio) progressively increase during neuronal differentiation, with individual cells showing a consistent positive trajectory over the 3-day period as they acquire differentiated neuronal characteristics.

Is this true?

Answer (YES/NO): NO